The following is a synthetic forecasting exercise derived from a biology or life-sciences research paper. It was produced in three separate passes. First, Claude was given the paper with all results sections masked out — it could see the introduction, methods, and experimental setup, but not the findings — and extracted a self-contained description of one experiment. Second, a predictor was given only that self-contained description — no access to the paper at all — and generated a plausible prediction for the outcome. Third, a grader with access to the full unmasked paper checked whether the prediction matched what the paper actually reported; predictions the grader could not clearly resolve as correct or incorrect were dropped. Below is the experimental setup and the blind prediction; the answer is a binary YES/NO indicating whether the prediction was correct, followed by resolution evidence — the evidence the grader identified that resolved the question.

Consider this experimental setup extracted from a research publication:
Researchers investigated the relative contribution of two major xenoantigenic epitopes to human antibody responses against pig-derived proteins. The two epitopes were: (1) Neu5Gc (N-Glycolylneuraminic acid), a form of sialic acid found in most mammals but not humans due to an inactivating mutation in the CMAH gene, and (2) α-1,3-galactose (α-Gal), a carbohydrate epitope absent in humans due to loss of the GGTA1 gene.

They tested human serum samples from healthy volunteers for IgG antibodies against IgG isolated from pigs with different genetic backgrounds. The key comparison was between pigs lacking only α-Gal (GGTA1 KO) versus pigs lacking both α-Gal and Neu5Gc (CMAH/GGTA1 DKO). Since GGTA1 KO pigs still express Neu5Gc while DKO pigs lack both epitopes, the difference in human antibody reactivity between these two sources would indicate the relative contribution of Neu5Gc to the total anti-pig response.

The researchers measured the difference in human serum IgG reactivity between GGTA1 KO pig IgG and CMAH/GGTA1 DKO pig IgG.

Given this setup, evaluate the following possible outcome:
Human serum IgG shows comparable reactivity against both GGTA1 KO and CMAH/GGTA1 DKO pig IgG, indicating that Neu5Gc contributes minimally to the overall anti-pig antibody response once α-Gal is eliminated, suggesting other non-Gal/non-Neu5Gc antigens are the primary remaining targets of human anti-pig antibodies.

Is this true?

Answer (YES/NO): NO